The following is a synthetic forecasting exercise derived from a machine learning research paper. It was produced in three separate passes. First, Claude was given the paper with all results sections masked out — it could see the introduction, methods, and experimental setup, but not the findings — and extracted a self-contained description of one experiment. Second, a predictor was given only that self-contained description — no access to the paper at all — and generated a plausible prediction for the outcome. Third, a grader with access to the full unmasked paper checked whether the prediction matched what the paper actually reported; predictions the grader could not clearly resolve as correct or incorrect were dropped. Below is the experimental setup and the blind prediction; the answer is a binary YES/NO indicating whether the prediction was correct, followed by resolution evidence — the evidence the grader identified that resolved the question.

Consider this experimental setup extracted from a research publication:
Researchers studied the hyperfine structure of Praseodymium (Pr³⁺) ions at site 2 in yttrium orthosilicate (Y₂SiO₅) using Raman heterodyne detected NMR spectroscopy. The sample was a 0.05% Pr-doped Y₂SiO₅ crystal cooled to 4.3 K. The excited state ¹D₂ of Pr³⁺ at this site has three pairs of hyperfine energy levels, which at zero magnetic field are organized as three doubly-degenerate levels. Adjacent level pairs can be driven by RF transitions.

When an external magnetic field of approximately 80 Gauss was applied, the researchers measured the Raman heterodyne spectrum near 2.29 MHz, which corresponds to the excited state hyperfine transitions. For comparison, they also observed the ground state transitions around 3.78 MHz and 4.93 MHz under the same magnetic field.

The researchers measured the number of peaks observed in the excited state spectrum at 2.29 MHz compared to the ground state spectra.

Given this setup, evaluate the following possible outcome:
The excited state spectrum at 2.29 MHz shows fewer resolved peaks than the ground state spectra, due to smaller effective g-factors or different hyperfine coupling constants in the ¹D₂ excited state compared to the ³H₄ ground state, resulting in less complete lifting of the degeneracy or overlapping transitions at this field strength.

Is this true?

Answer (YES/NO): NO